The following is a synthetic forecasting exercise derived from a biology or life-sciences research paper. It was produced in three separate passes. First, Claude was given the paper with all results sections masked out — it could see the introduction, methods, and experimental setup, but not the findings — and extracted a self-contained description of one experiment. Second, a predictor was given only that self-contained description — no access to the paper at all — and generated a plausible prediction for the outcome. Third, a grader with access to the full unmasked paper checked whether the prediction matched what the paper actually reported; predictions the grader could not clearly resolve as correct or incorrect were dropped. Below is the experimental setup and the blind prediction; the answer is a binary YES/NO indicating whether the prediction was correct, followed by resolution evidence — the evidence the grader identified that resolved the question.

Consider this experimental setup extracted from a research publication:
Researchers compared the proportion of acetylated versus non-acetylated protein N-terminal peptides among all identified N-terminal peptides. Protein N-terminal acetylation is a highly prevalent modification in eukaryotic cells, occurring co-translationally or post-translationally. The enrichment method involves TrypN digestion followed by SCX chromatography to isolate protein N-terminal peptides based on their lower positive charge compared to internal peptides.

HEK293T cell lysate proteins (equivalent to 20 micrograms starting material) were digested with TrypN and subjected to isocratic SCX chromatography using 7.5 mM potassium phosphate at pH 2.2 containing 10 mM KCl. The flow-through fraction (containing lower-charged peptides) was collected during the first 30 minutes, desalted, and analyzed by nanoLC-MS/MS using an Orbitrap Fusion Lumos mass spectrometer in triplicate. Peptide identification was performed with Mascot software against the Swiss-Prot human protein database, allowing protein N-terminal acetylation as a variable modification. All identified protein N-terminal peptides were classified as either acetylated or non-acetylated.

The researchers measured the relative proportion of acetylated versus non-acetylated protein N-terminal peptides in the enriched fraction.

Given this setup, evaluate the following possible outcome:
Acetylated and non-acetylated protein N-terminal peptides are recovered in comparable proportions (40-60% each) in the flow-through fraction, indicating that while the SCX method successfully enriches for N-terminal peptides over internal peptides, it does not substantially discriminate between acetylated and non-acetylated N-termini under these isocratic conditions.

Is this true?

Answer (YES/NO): NO